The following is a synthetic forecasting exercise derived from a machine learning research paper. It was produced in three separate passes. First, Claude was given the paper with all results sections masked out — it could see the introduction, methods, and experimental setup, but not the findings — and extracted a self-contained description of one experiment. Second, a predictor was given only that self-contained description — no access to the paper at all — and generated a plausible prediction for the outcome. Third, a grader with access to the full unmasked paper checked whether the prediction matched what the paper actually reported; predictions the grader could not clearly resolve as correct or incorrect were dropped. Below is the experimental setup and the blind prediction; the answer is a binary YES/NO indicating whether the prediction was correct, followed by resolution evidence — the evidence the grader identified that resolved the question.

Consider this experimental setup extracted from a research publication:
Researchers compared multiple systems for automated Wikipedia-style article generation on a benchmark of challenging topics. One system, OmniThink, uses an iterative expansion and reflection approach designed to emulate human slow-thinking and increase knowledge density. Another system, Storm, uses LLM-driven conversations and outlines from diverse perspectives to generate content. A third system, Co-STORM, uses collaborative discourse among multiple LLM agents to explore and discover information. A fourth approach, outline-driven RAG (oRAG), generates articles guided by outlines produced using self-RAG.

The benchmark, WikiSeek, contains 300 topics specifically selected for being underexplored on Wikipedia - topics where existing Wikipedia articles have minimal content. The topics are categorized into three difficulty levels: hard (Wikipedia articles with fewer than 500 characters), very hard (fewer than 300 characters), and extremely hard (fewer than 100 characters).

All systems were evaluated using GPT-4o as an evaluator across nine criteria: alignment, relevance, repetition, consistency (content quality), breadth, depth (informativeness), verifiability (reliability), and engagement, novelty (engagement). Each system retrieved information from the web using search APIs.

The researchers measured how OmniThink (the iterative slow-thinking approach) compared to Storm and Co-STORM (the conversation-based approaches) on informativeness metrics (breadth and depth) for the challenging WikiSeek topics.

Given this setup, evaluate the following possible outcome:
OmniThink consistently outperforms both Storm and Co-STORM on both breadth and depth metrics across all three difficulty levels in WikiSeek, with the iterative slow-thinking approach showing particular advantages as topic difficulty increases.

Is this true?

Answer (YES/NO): NO